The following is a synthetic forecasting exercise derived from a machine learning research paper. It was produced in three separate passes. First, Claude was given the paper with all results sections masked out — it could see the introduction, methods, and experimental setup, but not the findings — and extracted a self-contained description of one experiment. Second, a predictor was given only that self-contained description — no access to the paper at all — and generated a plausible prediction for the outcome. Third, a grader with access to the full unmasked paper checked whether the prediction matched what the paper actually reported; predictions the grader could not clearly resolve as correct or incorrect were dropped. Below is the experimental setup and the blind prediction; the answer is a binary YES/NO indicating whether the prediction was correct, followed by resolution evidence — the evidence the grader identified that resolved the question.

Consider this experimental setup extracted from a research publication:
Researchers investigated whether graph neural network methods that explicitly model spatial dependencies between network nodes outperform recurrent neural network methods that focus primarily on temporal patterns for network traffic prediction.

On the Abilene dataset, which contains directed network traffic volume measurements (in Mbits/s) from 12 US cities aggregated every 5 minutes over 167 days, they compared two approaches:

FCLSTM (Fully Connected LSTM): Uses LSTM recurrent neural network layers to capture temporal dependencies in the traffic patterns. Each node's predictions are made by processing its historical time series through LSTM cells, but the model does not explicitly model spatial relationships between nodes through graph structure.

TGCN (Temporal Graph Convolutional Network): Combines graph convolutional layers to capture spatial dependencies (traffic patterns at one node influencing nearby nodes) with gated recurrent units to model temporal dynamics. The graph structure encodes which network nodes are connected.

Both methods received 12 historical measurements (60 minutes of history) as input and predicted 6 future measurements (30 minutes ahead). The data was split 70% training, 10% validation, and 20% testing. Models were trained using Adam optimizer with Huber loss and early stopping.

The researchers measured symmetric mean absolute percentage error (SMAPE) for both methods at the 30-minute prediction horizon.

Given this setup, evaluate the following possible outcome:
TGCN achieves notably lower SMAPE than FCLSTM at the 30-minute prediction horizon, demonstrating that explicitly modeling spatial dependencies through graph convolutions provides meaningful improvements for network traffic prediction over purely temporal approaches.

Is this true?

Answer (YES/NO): YES